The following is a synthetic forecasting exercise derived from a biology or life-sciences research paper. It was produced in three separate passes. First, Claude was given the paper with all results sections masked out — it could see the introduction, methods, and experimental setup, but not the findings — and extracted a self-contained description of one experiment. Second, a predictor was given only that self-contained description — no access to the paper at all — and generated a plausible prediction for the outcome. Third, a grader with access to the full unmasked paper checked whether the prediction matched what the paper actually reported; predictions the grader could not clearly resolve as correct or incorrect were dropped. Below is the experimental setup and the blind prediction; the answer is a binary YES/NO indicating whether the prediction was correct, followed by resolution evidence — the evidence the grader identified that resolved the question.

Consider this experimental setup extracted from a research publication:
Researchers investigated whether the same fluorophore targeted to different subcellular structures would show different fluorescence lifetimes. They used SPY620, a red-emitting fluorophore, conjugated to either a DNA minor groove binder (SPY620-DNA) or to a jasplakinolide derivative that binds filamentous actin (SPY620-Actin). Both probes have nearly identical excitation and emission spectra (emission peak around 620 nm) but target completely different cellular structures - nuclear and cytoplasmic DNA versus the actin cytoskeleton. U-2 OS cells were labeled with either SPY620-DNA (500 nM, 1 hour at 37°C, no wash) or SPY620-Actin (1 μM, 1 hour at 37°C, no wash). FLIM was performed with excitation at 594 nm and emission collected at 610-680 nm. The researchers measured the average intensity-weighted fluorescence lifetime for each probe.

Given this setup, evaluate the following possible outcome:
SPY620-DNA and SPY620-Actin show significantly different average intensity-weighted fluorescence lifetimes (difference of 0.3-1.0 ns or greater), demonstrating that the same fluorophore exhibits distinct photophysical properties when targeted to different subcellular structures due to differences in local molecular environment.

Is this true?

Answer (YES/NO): YES